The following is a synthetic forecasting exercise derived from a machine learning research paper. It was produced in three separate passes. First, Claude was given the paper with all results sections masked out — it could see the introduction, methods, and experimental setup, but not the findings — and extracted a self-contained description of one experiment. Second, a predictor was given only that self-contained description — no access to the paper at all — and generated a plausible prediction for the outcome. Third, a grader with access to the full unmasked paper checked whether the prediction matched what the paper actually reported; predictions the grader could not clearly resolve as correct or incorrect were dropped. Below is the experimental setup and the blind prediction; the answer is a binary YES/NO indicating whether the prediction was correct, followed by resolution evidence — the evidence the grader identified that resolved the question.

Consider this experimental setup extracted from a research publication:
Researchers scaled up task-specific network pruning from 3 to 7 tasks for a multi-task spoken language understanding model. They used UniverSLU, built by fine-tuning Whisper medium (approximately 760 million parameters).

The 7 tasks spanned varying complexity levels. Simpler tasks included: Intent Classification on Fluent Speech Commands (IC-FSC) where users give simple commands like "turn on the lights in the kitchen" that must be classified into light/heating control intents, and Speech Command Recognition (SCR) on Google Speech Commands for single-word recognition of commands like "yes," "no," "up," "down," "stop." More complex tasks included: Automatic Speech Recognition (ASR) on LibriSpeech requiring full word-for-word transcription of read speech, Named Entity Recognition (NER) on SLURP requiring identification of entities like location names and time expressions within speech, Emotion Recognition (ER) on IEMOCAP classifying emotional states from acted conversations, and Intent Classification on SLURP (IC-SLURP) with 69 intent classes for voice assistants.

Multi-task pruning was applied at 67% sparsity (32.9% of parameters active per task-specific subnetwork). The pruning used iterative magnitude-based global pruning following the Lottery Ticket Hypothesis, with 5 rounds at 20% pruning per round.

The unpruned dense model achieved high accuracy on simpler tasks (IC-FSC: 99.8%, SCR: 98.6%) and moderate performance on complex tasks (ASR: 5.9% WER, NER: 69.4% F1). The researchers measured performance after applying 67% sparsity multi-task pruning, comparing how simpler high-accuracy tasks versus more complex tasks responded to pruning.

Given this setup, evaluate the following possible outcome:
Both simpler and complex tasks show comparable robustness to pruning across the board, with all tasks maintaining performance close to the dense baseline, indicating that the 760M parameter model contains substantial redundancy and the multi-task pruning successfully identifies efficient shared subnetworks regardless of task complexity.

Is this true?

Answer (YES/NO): NO